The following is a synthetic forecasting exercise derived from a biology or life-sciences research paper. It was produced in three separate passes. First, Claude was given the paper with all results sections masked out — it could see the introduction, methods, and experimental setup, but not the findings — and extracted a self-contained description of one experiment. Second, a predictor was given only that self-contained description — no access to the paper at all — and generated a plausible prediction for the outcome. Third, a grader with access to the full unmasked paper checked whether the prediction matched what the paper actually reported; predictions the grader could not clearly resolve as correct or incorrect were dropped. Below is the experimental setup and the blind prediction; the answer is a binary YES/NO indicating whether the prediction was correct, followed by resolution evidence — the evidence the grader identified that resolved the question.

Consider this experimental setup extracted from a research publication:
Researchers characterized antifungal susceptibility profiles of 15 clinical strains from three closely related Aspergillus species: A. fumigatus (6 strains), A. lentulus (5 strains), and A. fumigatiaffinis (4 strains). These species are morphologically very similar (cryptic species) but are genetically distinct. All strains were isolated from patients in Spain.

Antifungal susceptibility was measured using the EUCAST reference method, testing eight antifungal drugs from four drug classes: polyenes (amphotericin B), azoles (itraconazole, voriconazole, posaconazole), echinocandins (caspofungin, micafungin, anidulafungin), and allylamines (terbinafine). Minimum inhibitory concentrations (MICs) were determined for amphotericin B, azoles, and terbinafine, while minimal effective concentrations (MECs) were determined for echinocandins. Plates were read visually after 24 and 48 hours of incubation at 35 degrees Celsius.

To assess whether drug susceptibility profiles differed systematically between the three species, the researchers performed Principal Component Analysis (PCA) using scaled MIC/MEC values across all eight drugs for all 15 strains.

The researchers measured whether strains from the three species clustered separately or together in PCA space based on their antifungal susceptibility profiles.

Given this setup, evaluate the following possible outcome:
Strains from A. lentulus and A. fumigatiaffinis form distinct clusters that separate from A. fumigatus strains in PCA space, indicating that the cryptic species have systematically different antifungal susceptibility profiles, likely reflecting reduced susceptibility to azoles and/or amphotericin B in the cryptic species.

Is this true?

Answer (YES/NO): NO